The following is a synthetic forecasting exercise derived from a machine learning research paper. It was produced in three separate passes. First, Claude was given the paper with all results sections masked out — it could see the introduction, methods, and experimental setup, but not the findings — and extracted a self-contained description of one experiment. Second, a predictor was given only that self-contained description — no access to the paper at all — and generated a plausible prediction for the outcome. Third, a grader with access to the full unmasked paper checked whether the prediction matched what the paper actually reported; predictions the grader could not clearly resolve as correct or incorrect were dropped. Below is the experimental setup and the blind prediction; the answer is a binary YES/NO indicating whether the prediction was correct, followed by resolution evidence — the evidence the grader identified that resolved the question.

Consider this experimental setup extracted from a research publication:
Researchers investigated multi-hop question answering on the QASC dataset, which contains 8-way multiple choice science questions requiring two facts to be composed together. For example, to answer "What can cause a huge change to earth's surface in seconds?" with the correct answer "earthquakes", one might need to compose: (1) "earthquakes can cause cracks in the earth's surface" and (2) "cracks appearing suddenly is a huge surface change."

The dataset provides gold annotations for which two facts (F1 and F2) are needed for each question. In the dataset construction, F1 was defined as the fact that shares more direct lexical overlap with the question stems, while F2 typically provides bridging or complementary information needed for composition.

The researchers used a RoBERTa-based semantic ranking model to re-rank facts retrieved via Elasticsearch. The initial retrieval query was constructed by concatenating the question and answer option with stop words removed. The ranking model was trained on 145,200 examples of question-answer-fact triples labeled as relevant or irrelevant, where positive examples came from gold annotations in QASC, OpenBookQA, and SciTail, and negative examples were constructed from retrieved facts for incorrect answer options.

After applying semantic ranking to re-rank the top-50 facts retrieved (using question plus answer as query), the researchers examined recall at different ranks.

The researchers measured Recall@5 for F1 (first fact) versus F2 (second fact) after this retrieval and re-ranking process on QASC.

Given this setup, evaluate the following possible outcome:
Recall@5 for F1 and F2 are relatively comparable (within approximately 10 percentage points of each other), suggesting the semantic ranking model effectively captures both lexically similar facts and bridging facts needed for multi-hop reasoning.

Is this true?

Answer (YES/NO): NO